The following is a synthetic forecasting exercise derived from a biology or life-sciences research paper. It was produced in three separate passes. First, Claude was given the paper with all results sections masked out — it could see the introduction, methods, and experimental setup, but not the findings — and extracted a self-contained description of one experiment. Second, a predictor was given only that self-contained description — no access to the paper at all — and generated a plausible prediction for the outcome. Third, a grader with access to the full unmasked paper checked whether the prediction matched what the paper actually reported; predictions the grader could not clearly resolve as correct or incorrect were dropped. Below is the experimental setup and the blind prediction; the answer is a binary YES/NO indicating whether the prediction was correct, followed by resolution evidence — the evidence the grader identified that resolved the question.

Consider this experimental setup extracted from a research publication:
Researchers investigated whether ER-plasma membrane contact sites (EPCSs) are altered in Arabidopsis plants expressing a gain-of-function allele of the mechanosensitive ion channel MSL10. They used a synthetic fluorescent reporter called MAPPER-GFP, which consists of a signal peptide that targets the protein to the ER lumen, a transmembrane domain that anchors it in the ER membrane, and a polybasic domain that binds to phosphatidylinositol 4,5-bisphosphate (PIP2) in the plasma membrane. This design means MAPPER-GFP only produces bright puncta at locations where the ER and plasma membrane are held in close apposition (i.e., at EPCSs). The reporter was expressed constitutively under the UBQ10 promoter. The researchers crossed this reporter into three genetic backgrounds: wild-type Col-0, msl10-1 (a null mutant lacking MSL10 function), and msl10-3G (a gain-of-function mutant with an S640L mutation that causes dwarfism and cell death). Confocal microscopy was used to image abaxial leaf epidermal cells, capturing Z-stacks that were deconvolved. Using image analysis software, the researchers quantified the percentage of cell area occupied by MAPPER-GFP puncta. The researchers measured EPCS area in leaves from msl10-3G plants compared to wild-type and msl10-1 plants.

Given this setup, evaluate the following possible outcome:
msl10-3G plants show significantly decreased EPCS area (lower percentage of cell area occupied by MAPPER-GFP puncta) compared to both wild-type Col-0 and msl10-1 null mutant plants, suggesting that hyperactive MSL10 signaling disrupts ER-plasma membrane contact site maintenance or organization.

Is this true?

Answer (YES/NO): NO